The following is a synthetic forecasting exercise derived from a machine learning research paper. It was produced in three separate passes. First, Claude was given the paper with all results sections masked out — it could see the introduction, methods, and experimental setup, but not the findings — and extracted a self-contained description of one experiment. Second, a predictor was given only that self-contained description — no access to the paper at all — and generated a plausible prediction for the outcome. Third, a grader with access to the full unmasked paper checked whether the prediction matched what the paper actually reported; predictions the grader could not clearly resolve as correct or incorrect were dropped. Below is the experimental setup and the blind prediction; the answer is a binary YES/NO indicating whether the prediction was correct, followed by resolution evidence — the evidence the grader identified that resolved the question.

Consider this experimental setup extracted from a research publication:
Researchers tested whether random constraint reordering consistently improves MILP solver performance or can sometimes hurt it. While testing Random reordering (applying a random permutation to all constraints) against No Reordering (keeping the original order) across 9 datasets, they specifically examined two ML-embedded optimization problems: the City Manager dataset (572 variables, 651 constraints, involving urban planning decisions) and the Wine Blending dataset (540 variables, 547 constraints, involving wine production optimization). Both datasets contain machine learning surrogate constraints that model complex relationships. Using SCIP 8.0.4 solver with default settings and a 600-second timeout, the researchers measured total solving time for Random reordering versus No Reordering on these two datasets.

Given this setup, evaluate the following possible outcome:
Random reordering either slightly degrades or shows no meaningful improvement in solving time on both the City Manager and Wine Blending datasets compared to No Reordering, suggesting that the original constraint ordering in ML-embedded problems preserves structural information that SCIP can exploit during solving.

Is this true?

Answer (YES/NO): YES